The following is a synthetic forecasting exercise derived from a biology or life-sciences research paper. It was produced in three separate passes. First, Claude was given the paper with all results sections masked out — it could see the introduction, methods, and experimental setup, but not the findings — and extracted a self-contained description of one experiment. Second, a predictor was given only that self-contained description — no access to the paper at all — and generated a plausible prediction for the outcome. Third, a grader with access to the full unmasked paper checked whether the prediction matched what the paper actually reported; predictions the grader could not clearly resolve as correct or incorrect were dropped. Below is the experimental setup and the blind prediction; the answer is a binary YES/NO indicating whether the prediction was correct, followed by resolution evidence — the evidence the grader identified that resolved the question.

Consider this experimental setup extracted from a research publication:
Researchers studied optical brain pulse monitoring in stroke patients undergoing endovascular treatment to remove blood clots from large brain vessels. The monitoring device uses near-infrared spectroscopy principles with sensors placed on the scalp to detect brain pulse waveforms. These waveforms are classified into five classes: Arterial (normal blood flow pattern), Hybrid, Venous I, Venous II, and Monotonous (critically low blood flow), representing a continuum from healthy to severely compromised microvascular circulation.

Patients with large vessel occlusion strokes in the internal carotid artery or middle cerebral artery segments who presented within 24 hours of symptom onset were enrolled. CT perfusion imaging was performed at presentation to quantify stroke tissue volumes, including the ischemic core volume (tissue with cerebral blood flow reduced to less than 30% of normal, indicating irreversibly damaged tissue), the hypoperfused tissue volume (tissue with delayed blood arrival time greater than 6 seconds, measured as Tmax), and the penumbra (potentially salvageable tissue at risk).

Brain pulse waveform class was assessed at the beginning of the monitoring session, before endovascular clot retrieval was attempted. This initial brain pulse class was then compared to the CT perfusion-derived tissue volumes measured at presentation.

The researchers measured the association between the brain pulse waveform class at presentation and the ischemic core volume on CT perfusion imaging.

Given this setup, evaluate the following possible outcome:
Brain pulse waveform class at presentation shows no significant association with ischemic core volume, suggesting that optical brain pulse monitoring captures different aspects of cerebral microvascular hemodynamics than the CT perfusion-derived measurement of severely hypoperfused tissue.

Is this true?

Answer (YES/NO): YES